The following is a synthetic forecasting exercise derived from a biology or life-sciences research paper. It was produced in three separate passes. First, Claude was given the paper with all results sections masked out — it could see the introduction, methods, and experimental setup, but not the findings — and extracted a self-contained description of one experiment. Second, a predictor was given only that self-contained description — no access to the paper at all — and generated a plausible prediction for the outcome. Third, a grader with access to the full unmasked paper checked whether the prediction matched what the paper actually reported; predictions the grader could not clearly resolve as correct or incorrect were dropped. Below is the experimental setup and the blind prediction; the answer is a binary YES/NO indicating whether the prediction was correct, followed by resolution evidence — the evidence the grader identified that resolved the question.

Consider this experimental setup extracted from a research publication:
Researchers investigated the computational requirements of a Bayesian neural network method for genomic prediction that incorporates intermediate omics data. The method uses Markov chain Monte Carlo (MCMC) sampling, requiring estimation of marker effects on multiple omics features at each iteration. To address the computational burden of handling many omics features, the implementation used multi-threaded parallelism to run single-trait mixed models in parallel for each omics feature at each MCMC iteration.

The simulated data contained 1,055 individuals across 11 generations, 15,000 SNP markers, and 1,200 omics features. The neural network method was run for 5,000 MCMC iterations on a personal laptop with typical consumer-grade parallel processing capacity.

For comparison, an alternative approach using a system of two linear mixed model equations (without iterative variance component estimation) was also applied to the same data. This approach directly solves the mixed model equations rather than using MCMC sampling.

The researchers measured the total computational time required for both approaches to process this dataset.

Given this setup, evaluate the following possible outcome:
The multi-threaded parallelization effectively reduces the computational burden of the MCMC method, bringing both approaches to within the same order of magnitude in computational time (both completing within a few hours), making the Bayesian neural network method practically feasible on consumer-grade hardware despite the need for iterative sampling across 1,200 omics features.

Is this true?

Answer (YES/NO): NO